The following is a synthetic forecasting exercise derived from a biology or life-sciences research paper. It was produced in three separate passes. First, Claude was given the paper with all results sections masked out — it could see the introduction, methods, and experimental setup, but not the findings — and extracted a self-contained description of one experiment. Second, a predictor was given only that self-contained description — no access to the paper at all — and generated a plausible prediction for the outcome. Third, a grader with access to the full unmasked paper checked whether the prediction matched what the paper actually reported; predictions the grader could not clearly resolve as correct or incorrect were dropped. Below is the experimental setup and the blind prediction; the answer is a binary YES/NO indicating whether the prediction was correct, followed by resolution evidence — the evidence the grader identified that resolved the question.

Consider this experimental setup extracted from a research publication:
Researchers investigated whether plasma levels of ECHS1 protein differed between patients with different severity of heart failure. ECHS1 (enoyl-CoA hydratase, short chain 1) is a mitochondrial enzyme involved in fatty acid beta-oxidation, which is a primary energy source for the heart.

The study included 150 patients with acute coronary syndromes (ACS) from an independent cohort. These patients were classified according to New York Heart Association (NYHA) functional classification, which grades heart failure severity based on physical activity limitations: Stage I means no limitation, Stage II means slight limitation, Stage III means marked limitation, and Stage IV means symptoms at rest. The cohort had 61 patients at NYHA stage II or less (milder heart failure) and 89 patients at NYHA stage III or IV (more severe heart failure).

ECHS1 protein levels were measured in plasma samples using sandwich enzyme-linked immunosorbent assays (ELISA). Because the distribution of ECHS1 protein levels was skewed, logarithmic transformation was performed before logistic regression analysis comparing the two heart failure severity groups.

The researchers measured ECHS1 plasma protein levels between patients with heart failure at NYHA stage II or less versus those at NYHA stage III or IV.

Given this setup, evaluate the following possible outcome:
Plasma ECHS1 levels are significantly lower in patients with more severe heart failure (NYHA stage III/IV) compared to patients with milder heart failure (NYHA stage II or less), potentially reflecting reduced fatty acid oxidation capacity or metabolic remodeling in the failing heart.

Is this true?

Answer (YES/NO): YES